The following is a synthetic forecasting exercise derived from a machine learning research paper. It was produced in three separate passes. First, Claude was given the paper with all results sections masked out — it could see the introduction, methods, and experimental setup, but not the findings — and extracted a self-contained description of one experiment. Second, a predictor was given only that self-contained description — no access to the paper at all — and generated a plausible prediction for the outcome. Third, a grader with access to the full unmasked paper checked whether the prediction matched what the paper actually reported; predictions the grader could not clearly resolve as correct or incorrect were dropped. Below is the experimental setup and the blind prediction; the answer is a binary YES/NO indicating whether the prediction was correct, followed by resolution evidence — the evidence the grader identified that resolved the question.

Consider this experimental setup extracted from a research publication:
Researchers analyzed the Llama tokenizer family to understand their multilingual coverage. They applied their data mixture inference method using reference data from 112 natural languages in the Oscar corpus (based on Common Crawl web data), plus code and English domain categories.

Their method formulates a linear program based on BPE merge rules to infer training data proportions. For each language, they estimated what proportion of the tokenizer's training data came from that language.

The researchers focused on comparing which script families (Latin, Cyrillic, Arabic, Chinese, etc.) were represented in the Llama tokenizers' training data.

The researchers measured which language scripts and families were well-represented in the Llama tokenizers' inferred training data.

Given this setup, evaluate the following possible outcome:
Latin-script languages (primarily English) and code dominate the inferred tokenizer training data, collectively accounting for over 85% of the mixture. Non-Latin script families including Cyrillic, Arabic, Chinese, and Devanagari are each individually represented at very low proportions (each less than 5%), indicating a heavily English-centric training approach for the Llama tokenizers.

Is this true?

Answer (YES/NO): NO